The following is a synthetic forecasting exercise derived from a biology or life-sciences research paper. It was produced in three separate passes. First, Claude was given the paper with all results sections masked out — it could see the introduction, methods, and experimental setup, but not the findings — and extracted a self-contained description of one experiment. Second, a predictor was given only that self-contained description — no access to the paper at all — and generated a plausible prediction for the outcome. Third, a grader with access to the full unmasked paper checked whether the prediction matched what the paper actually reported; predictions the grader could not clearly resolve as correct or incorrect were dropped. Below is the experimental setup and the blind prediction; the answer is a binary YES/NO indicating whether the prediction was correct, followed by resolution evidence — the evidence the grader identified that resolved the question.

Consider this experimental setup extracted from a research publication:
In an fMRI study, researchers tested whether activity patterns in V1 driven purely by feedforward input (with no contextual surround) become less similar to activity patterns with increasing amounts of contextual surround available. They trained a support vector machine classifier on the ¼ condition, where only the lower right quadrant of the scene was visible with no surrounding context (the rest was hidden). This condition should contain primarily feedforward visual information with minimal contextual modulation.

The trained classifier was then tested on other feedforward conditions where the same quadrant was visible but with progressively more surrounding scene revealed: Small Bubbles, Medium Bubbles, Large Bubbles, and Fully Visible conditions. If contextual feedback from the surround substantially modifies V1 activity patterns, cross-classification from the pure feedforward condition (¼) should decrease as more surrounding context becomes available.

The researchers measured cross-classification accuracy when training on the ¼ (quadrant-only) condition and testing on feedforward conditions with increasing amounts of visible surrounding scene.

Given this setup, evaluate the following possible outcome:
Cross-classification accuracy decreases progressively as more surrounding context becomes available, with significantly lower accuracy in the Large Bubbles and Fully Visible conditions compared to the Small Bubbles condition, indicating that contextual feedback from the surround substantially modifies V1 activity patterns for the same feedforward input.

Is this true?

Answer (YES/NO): YES